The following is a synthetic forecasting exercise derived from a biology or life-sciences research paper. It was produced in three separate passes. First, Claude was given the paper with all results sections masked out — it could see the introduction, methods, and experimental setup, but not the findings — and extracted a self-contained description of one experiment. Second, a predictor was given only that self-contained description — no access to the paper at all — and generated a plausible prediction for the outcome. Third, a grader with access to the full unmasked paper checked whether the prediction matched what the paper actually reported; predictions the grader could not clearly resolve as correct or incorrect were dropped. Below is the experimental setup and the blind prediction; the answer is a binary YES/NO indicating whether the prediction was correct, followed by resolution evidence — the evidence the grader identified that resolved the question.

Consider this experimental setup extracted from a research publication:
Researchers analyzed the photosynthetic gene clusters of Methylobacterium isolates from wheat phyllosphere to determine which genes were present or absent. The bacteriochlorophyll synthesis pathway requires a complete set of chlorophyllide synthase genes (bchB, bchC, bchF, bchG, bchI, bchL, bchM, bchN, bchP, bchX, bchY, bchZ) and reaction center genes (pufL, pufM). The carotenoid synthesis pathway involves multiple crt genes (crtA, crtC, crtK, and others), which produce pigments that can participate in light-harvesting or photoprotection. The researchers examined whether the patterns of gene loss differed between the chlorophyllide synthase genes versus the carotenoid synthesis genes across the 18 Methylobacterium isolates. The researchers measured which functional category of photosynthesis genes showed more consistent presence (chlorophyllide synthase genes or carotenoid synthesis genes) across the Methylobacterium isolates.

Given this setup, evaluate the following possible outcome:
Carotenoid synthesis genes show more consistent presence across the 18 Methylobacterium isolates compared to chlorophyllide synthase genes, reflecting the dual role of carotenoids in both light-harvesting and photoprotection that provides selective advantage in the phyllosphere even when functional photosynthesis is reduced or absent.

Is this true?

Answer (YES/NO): NO